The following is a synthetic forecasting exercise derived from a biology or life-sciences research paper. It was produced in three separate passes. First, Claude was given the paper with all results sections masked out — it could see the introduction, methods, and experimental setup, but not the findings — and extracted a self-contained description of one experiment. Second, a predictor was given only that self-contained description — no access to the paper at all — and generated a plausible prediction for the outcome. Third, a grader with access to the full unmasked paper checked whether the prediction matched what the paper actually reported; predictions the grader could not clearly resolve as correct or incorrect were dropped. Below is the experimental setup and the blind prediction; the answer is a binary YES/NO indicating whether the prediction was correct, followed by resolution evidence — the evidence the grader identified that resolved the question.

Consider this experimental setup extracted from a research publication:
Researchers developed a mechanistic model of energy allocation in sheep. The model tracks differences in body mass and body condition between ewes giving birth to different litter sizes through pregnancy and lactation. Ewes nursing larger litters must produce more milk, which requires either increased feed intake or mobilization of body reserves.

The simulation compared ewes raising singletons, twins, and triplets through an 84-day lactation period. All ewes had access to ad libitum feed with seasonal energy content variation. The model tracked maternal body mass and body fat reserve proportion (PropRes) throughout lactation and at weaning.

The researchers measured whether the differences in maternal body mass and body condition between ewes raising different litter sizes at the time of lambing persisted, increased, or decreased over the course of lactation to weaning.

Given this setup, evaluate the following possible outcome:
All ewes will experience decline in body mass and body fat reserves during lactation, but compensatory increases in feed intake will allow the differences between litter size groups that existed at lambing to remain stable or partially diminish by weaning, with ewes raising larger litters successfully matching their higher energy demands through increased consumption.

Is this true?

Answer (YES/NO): YES